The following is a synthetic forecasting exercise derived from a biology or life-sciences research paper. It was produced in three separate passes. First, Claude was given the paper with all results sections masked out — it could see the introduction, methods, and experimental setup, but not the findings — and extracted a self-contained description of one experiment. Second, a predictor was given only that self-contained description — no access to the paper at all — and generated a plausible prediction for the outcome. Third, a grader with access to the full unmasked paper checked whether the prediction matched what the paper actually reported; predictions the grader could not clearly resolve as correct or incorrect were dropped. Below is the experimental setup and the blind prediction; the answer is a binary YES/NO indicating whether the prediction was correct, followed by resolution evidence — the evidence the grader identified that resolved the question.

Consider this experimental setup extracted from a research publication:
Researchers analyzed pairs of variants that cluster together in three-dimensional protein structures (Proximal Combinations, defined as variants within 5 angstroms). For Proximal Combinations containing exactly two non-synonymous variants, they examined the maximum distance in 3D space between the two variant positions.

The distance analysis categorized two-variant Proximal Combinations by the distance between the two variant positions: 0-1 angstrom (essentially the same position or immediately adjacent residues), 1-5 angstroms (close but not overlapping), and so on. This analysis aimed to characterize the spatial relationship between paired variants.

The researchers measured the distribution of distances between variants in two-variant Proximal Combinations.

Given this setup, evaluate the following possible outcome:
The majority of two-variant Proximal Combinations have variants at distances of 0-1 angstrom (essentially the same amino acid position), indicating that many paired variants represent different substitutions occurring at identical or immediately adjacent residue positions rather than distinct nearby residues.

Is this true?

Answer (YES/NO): YES